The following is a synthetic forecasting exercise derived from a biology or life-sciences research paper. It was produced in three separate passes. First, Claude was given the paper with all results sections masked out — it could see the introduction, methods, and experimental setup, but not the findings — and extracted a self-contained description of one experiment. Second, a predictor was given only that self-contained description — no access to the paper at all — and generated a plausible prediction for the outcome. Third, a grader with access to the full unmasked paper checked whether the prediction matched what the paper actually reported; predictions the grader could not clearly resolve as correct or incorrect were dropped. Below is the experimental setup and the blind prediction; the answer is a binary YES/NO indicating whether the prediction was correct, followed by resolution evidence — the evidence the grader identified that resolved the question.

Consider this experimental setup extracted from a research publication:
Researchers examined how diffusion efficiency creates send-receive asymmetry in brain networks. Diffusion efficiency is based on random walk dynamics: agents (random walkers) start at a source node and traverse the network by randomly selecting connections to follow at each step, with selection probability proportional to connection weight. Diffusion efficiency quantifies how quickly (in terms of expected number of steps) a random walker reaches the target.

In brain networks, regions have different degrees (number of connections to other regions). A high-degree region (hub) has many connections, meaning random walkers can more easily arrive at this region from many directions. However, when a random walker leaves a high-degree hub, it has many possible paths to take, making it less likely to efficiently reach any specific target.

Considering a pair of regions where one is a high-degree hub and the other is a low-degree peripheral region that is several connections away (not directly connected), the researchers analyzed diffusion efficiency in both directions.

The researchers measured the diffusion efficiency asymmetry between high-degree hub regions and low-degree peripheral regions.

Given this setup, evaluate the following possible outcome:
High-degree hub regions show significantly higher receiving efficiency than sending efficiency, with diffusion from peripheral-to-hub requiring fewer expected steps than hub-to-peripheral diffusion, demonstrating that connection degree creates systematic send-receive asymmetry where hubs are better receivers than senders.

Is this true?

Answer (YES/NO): YES